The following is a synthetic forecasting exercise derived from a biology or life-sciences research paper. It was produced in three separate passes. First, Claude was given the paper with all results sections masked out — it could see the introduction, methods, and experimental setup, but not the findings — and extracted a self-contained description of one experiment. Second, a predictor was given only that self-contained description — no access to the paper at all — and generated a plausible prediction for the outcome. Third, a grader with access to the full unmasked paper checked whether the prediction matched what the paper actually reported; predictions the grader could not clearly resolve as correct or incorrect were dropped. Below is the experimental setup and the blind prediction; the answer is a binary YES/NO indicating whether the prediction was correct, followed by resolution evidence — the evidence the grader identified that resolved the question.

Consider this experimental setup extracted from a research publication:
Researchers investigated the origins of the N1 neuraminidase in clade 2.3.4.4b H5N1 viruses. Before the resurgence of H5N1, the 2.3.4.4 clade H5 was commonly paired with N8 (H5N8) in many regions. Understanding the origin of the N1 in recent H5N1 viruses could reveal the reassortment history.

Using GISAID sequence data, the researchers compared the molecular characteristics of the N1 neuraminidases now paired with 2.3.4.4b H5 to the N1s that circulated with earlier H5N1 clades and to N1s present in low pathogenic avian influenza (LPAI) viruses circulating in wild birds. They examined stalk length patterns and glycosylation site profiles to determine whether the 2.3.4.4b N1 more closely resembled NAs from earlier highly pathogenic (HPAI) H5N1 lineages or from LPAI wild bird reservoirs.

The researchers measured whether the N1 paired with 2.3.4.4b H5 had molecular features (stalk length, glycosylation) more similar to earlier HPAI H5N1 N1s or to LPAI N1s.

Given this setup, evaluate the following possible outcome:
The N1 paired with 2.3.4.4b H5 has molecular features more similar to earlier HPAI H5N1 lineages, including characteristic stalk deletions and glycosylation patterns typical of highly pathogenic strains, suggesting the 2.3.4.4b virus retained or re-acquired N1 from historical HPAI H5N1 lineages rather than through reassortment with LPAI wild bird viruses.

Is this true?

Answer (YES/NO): NO